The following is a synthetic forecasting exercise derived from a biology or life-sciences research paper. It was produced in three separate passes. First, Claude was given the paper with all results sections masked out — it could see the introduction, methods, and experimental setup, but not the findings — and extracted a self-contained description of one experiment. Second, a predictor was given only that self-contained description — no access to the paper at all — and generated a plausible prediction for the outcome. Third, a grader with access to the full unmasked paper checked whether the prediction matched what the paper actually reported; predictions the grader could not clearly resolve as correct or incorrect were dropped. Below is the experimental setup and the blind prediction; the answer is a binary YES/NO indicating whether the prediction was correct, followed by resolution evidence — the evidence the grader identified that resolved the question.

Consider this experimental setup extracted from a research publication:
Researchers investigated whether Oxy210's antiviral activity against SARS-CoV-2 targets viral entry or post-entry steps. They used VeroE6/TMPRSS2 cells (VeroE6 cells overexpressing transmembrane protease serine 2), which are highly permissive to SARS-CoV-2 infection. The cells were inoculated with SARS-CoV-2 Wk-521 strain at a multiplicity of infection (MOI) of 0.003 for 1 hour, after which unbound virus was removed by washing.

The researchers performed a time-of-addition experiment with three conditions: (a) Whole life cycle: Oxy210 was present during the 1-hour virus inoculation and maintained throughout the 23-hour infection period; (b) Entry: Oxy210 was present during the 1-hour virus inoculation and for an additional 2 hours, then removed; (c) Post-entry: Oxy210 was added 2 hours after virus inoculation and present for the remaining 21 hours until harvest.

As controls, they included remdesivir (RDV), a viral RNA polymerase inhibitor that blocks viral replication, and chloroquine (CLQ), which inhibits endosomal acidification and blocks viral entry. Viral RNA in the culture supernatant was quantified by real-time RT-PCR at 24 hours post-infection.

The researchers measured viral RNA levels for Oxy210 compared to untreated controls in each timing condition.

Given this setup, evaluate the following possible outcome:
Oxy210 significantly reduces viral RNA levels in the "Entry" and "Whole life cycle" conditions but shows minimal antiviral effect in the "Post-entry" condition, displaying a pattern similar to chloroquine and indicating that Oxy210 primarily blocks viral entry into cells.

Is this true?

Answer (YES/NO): NO